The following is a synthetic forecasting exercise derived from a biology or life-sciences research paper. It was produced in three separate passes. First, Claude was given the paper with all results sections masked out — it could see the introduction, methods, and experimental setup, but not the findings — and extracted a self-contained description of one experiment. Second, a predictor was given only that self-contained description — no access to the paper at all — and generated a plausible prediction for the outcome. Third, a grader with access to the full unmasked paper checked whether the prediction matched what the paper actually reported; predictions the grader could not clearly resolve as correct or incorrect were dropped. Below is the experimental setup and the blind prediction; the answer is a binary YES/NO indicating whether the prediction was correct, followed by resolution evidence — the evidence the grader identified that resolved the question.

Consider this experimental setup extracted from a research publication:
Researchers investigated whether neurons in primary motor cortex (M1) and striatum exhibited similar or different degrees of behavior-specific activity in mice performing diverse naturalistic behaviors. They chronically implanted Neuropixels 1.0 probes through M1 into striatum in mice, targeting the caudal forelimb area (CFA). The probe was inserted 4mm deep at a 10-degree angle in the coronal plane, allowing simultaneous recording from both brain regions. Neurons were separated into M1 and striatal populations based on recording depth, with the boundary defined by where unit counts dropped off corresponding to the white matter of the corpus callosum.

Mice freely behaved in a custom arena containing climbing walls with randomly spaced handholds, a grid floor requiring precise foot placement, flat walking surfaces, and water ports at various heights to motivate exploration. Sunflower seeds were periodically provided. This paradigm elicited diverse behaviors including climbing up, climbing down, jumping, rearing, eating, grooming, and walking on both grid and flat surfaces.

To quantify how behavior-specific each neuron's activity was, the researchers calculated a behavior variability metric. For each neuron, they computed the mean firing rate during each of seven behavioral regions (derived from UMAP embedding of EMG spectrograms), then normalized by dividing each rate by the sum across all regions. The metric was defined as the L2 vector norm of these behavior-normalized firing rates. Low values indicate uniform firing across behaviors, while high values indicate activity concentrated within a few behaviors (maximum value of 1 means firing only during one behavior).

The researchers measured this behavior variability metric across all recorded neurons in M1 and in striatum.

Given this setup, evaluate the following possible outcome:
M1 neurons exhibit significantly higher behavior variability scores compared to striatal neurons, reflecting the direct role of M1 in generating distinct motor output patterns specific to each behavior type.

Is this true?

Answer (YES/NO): NO